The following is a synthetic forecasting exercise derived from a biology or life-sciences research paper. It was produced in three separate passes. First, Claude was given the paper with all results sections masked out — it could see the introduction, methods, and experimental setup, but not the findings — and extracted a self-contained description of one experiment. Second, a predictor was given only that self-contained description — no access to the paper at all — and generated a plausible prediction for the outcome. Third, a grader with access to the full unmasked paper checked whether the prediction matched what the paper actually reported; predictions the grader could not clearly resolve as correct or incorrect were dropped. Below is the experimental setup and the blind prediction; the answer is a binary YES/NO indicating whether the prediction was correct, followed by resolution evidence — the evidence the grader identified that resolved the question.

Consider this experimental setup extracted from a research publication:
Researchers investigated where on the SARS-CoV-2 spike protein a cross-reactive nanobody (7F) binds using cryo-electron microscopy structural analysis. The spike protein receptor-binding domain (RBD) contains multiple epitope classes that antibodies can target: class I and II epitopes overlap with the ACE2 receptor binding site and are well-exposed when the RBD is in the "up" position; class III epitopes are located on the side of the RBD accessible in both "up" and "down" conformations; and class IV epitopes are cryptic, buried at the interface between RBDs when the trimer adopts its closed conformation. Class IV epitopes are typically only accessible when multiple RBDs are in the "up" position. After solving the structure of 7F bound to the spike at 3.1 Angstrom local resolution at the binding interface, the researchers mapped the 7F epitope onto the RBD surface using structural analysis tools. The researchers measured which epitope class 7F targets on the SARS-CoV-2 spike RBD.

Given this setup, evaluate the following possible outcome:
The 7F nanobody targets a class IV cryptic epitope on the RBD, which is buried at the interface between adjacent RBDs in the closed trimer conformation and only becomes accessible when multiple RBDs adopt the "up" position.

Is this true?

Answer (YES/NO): YES